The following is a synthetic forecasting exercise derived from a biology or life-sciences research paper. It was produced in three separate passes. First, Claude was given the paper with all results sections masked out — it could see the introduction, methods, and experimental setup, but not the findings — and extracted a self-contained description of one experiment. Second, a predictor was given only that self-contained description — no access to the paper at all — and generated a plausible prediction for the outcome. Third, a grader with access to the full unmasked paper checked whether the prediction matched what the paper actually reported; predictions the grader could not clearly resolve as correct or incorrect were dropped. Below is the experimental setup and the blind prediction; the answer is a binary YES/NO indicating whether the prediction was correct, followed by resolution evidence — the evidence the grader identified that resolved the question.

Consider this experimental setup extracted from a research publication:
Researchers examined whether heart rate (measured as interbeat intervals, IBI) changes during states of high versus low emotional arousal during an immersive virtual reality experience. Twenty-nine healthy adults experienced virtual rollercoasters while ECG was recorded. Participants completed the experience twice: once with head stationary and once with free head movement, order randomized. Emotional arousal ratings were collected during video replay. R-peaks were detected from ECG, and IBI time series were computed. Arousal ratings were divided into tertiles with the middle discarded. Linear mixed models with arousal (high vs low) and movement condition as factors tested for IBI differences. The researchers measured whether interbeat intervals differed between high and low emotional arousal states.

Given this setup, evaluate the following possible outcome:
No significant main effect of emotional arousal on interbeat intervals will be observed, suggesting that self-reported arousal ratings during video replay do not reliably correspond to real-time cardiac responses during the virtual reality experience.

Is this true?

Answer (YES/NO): NO